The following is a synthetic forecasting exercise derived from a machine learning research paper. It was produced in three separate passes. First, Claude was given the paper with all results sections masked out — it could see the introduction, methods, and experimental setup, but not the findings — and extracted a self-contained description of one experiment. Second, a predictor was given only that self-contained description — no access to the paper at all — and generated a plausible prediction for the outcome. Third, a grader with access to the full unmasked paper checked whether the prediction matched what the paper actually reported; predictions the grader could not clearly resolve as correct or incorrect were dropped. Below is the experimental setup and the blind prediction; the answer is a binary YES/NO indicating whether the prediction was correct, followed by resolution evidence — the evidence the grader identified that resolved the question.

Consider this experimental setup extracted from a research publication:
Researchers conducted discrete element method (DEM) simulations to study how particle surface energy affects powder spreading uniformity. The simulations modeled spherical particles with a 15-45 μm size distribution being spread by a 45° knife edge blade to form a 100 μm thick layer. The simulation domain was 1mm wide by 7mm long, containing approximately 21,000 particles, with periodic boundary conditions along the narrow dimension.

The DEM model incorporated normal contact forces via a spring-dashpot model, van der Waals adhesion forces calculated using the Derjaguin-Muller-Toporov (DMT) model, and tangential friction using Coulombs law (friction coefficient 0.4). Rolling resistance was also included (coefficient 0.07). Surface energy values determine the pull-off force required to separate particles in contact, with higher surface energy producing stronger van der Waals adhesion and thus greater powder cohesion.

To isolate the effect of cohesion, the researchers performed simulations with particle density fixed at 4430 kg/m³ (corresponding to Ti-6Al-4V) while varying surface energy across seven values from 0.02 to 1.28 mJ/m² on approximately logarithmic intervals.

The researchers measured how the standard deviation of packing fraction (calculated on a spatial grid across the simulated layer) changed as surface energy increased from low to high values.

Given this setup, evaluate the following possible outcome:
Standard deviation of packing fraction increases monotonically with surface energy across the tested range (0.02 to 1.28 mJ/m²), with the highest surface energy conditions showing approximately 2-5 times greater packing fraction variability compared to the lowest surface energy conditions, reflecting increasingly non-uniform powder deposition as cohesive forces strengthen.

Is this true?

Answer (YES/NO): NO